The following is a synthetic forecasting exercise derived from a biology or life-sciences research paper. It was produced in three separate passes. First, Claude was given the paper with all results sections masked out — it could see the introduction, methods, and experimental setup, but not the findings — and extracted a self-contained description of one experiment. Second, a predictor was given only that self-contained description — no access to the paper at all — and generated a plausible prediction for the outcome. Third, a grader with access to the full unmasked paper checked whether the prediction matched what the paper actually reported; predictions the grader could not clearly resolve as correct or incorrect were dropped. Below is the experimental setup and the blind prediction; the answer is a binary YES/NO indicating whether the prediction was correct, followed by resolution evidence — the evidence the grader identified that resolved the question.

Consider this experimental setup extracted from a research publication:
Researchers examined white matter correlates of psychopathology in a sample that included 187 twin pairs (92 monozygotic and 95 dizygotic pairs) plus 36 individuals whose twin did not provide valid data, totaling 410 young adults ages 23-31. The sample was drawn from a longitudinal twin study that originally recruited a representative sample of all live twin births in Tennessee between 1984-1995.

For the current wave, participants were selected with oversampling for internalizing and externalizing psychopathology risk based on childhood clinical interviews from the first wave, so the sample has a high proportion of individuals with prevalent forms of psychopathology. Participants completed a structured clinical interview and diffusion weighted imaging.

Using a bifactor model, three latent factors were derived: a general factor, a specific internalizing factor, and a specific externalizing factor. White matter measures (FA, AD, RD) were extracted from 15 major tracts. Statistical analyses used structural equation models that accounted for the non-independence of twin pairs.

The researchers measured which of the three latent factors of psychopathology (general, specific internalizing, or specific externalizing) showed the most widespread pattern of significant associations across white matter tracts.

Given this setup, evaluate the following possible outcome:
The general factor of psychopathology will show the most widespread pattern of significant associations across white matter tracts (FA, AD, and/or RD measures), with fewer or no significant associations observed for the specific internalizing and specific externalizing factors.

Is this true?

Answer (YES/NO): NO